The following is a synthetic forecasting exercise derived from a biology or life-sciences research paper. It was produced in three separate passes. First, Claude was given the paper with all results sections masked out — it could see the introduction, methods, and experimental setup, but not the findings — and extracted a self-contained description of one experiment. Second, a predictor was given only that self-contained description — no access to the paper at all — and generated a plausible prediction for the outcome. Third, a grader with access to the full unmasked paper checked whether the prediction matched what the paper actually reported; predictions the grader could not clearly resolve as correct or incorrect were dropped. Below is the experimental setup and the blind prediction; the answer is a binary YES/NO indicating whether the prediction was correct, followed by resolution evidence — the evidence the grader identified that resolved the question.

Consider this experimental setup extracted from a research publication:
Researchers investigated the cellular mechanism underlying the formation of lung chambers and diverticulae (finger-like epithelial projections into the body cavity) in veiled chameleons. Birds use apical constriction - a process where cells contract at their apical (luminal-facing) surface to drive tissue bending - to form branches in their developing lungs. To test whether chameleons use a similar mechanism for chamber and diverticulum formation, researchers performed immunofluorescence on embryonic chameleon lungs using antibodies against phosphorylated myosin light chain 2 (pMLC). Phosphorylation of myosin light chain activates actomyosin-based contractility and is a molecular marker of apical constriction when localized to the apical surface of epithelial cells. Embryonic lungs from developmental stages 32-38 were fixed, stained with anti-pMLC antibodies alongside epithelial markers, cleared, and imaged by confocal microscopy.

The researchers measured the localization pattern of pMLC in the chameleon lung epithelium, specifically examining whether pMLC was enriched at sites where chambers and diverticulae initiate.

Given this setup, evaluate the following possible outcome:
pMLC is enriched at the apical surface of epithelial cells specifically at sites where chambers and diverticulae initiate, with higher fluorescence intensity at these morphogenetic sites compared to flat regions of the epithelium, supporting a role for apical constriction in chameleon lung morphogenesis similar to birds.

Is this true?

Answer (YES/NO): YES